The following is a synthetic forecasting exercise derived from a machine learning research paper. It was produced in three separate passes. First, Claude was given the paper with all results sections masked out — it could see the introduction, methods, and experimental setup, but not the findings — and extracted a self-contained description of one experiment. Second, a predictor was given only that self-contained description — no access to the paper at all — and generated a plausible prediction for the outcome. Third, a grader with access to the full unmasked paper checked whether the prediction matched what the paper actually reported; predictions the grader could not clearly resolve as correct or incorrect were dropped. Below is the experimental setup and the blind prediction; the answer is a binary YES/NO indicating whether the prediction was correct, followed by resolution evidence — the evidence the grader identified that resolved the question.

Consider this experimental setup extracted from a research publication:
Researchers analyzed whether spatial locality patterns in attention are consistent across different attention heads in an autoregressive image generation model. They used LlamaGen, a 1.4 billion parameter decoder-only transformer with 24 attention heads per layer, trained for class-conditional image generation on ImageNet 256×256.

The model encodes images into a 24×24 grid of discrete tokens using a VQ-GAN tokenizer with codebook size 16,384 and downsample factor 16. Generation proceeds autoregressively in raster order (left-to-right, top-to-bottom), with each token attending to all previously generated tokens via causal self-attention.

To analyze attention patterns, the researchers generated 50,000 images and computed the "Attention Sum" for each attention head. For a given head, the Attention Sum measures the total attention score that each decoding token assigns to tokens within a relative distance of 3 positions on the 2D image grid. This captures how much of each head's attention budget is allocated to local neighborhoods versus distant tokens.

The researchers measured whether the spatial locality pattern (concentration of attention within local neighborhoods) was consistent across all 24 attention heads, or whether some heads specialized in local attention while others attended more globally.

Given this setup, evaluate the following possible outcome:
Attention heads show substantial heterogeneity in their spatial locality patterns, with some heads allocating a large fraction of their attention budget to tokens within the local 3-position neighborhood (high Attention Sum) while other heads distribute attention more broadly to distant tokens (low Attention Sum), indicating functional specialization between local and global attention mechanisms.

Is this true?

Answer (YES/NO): NO